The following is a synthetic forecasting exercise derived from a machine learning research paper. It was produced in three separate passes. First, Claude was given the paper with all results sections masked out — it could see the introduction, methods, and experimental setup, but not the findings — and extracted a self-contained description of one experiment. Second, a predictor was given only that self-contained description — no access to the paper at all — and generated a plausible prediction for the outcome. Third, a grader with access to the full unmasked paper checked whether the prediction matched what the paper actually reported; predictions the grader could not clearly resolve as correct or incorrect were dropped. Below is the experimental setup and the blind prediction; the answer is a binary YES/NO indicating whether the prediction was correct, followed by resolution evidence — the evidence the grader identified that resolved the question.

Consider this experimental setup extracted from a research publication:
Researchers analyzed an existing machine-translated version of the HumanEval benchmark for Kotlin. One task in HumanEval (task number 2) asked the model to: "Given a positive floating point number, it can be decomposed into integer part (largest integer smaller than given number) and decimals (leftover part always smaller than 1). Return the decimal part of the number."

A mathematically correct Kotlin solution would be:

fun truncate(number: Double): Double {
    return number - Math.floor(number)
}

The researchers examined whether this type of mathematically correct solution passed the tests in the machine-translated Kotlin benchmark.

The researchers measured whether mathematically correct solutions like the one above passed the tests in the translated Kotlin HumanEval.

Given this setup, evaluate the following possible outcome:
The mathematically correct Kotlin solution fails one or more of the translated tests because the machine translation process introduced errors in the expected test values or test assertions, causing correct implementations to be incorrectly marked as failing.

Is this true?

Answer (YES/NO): NO